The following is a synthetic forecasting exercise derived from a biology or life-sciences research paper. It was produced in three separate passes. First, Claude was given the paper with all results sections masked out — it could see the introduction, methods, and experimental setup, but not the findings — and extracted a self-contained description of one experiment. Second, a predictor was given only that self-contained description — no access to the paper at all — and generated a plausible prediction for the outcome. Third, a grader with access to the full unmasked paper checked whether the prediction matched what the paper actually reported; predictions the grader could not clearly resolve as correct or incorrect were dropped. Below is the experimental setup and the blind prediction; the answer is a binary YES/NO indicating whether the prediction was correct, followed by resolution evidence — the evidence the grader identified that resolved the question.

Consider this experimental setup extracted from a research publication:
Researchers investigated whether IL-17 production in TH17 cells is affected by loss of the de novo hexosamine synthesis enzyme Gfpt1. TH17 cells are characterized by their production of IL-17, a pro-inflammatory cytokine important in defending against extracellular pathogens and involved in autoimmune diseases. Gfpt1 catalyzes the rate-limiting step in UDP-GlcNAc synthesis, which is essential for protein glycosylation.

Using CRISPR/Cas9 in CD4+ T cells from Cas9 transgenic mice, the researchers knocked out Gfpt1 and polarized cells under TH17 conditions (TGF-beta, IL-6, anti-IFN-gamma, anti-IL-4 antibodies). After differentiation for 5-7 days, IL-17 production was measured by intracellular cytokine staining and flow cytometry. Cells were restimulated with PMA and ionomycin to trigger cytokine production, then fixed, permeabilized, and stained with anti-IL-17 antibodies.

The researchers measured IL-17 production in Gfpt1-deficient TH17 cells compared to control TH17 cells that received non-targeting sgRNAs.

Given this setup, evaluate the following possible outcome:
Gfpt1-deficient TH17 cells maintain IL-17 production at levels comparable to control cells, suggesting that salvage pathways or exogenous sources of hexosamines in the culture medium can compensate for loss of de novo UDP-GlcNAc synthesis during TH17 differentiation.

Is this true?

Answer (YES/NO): YES